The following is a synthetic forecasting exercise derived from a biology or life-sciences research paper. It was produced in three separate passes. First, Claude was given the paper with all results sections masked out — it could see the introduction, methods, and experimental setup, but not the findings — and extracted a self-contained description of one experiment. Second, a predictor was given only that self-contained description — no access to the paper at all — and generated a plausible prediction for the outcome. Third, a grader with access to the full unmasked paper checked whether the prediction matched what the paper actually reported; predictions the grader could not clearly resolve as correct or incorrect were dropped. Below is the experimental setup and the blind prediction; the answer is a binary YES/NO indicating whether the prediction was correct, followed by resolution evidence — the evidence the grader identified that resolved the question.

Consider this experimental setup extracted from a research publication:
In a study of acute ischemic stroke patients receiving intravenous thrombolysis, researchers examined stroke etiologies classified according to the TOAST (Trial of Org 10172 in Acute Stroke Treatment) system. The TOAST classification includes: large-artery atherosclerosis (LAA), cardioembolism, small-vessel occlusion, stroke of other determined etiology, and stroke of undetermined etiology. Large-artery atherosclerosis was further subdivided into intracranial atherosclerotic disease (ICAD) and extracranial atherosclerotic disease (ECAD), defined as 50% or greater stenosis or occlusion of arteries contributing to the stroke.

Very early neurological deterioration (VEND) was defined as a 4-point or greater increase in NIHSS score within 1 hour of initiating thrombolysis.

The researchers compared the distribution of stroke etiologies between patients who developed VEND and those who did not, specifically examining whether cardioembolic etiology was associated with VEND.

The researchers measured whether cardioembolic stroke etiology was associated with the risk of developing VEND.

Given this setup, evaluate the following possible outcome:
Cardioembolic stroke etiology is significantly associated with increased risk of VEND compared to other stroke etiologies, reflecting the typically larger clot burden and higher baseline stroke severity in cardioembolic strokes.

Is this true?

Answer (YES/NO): NO